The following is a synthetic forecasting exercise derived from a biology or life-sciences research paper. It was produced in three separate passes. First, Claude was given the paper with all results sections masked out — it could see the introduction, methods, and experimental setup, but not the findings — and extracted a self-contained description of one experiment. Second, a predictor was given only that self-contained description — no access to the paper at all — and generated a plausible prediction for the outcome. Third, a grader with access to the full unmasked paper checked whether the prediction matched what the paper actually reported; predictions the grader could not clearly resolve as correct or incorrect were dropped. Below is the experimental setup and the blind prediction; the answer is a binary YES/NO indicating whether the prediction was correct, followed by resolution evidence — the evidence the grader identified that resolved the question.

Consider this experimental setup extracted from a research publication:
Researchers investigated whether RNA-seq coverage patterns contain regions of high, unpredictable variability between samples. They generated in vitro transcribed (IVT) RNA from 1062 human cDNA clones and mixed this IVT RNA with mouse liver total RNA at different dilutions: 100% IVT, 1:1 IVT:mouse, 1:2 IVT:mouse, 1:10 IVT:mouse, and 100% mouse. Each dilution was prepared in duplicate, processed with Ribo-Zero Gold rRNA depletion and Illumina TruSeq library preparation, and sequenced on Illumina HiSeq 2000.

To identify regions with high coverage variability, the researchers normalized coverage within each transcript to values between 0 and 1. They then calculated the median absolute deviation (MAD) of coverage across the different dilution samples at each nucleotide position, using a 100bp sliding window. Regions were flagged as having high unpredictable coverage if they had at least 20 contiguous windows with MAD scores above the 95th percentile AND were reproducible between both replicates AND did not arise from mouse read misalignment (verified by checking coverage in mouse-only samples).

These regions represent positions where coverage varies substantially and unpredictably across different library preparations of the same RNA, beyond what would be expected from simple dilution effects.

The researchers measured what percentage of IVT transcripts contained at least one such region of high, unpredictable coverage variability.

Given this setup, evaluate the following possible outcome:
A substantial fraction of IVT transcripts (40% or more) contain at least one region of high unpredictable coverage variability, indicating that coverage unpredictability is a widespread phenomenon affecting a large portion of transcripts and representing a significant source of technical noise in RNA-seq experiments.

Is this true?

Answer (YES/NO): NO